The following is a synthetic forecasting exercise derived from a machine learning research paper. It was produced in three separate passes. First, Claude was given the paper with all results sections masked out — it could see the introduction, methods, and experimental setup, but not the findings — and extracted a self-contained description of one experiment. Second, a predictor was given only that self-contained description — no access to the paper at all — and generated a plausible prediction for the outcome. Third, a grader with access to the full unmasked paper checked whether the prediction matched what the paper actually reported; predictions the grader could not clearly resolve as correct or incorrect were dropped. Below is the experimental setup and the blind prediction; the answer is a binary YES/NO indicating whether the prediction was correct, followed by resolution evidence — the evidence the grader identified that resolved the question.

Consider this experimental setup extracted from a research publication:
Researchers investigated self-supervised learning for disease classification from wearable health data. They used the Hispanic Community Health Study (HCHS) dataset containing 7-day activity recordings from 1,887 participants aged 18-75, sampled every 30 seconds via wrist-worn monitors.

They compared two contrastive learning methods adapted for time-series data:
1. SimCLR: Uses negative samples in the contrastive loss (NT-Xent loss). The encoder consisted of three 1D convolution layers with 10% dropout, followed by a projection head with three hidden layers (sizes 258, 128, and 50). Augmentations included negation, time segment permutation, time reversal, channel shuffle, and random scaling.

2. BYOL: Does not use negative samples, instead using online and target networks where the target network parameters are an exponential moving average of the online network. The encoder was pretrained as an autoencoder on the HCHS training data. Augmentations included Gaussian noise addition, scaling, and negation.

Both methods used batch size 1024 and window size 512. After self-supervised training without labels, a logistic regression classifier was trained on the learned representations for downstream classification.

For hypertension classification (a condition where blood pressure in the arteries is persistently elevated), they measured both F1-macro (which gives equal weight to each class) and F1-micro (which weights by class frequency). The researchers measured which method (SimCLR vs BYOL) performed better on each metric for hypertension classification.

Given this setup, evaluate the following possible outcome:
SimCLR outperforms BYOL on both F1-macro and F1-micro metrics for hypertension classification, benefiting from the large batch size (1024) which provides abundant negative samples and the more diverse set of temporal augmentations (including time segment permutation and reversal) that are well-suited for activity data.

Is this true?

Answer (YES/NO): NO